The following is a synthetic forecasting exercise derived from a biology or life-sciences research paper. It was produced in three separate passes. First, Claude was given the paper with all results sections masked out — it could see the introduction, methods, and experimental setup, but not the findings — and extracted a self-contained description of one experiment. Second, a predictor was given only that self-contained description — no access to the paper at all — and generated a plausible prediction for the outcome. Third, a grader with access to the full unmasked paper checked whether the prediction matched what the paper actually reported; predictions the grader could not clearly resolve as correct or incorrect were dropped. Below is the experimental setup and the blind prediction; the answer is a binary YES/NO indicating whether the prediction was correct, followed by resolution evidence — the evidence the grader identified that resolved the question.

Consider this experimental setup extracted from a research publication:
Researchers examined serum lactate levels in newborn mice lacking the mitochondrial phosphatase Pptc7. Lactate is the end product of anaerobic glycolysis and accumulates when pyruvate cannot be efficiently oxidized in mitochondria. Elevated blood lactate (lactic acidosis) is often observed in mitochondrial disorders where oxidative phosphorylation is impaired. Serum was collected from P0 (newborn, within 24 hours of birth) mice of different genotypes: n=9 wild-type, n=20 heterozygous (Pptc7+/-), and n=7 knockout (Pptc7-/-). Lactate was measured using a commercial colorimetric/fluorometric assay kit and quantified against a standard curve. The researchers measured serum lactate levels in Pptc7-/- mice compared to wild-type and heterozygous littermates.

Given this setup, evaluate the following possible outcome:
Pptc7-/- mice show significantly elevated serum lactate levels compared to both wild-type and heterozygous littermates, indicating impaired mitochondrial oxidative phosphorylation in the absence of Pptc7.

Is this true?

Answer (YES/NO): YES